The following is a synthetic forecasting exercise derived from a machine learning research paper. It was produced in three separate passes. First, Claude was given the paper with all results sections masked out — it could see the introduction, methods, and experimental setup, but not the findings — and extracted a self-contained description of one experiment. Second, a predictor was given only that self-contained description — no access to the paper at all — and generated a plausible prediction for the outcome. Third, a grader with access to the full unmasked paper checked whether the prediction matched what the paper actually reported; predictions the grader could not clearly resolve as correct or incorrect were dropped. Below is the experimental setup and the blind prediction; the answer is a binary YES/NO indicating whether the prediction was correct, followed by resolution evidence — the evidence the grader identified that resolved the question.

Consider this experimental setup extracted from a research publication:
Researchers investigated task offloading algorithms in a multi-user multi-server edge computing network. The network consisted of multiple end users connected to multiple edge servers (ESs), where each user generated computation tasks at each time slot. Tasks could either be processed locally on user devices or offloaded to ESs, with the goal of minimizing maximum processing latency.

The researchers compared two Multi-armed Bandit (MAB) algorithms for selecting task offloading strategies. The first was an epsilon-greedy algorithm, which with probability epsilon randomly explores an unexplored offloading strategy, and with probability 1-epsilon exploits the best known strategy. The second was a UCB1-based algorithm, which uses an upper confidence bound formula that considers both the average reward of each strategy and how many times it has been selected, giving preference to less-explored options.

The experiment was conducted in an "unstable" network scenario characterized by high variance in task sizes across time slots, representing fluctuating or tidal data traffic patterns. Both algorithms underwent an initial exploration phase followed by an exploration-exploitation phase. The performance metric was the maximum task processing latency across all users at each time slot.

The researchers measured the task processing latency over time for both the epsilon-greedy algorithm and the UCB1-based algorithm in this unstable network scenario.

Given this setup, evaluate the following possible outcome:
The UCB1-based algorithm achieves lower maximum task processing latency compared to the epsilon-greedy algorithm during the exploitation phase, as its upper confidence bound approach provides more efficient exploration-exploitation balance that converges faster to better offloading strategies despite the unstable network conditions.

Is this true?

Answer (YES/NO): YES